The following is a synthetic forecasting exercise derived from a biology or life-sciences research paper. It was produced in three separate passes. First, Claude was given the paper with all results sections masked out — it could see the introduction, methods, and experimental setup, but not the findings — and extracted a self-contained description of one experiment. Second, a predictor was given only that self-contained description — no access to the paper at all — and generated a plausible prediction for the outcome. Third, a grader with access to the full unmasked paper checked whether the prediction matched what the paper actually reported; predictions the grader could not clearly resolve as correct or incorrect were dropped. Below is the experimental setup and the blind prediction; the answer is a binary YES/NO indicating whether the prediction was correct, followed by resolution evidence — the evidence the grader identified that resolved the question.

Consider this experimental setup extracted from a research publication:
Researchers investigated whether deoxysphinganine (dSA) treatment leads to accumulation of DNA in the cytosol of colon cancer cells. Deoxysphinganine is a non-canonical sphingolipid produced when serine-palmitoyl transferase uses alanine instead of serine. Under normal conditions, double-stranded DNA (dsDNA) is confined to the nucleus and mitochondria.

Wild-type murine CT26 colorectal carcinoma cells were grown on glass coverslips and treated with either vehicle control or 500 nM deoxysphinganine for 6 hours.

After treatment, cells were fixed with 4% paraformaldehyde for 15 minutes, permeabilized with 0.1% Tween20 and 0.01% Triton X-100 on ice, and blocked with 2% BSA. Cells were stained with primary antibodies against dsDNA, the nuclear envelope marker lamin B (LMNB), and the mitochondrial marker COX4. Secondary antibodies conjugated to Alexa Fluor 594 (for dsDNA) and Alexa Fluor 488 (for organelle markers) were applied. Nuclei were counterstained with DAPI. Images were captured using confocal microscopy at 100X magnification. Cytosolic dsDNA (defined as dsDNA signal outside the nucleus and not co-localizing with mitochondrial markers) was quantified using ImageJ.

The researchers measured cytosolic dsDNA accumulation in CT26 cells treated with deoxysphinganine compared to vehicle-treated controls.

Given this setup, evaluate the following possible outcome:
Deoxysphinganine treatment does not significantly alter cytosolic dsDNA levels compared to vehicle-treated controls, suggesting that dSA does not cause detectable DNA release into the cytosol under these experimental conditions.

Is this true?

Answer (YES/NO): NO